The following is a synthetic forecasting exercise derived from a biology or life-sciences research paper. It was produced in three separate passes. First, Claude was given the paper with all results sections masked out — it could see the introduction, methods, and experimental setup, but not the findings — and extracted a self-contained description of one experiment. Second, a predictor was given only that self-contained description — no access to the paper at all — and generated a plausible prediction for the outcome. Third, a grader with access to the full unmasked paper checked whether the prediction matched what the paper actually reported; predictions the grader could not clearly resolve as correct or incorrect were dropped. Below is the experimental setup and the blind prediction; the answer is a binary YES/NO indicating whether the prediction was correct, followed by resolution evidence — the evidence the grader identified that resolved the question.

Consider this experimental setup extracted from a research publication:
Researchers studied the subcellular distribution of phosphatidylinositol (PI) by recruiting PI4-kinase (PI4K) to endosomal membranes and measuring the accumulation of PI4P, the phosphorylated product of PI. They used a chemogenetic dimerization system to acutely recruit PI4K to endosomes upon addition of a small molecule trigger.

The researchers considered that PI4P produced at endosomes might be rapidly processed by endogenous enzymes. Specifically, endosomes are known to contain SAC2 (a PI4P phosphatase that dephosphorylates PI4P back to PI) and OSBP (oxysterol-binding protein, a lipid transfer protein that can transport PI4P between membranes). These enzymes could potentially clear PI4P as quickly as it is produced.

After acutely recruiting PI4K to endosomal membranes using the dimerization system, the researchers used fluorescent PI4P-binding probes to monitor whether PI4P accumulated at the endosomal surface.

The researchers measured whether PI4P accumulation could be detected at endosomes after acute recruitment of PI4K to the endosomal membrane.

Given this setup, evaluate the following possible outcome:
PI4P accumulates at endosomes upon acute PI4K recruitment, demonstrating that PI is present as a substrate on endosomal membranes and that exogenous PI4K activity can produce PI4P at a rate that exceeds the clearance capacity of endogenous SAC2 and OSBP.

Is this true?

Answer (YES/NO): NO